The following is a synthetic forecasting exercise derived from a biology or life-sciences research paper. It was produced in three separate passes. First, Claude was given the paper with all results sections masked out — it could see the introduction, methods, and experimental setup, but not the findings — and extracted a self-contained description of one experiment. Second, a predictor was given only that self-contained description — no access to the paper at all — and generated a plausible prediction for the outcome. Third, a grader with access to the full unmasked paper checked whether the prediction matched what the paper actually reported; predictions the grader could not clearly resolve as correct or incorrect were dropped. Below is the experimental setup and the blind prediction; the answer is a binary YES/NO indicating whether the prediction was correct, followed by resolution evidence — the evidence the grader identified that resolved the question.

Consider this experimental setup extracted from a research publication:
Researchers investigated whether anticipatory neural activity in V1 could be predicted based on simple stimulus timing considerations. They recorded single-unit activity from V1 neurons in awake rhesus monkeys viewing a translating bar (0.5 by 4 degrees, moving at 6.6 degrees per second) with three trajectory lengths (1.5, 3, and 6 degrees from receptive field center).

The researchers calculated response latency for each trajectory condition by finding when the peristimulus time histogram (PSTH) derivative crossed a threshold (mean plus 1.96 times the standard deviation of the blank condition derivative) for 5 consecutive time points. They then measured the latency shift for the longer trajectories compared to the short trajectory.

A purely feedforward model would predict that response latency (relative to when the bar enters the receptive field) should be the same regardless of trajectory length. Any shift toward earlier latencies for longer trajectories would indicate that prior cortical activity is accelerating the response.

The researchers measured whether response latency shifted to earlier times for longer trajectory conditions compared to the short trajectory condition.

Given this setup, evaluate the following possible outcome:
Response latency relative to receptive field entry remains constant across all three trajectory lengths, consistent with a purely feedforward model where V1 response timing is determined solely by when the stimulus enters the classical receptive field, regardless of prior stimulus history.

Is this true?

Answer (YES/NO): NO